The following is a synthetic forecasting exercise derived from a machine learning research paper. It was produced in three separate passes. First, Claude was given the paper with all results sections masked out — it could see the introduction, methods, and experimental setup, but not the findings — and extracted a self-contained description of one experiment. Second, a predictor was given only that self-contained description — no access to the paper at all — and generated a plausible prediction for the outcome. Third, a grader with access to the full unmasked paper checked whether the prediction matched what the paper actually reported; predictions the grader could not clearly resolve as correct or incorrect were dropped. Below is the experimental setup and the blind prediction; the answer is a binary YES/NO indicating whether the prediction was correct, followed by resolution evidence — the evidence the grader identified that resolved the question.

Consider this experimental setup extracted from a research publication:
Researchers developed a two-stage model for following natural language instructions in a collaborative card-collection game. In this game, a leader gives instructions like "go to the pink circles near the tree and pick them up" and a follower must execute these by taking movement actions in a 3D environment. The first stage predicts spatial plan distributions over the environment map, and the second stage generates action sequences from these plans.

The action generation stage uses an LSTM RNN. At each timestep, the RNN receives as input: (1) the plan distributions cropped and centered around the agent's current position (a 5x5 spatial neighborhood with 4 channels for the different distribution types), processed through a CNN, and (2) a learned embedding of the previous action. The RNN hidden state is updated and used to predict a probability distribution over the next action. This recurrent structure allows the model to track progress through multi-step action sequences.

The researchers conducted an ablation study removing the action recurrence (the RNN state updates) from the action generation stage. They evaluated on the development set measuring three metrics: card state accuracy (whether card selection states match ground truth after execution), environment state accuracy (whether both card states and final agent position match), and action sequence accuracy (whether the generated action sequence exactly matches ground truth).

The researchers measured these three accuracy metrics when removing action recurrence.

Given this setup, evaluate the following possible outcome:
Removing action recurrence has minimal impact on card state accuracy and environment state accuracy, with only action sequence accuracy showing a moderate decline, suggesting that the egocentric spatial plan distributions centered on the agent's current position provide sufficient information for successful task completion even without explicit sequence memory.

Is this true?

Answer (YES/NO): NO